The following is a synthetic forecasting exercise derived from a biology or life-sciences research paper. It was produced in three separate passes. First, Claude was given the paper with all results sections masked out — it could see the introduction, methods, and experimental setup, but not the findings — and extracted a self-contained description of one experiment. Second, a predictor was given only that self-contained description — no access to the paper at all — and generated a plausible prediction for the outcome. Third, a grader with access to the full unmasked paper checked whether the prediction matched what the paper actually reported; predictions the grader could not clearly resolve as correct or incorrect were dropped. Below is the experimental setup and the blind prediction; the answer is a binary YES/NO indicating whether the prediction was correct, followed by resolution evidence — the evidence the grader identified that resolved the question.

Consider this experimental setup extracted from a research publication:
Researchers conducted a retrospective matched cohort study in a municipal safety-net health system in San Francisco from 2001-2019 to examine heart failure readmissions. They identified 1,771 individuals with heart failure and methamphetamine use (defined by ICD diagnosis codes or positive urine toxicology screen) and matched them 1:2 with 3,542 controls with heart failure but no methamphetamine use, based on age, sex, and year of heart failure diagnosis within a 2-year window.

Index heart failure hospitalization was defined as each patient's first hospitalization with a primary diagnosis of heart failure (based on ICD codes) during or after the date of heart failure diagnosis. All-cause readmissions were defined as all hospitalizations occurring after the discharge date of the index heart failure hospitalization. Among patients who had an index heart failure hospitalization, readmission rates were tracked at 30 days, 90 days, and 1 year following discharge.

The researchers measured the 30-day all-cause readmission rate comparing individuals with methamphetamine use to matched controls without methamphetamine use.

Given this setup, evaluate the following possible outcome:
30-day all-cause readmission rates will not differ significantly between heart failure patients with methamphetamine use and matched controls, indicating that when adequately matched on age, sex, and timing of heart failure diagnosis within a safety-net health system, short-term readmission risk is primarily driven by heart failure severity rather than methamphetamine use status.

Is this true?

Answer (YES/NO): NO